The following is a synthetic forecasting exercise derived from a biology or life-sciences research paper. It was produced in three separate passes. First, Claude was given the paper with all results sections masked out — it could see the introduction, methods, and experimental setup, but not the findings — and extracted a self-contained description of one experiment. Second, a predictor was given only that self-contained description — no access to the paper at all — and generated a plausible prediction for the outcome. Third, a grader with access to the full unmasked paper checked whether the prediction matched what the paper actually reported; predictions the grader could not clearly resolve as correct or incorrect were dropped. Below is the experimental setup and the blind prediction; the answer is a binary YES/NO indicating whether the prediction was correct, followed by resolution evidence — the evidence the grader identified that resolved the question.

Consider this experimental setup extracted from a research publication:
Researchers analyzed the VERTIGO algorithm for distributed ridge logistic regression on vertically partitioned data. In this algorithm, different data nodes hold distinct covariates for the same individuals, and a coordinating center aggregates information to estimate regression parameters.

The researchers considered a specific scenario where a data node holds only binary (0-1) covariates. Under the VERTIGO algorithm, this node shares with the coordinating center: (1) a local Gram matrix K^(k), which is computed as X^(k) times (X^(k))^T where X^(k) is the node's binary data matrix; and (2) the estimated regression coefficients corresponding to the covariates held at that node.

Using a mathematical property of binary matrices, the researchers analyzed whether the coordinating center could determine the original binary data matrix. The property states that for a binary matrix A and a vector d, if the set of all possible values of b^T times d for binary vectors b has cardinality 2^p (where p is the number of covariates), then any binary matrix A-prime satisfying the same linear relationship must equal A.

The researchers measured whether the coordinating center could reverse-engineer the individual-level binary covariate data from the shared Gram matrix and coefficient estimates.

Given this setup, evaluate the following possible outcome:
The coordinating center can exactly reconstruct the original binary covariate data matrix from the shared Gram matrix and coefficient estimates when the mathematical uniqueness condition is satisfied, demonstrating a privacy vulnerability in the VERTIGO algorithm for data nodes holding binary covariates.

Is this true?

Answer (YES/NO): YES